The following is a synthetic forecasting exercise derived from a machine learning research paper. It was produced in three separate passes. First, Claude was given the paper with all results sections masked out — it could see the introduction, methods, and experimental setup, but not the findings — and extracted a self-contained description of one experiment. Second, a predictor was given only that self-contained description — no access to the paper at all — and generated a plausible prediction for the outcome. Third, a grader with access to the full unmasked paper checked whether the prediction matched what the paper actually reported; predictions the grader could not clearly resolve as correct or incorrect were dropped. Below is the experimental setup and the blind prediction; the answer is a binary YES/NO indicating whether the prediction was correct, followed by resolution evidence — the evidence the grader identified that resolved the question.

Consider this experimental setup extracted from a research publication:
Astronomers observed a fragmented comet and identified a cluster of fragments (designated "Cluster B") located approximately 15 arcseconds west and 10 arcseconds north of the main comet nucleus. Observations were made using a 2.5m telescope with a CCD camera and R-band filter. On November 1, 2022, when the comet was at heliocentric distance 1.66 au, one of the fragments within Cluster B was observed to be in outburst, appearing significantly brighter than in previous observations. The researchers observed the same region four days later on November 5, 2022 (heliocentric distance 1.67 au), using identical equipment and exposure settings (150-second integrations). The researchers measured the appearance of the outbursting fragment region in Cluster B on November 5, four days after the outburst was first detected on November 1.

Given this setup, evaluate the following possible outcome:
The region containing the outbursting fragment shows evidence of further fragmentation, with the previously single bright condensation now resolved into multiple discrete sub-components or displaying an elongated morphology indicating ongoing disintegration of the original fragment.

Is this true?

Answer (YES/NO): NO